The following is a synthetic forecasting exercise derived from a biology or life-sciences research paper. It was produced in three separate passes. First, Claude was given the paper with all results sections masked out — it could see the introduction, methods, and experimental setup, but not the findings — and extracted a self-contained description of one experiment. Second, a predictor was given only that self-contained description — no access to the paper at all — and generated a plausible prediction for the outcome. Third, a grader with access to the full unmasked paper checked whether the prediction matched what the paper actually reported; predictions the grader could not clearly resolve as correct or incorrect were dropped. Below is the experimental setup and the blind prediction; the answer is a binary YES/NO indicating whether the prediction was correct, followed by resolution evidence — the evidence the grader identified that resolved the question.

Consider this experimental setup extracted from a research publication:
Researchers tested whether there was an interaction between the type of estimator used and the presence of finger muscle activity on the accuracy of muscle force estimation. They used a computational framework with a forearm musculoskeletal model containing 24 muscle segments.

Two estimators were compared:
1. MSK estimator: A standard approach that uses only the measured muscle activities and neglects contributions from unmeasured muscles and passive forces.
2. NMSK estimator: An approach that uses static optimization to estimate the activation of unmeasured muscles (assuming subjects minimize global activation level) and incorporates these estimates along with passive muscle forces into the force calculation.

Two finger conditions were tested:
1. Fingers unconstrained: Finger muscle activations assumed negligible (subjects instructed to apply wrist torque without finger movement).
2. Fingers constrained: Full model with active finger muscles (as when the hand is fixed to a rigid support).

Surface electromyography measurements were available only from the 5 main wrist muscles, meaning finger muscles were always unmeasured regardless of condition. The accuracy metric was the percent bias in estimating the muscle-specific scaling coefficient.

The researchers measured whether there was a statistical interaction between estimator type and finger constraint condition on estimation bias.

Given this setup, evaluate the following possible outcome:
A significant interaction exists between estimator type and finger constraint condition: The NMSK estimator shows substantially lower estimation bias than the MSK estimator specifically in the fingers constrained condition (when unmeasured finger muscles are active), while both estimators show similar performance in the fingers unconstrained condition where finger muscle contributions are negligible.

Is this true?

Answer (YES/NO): NO